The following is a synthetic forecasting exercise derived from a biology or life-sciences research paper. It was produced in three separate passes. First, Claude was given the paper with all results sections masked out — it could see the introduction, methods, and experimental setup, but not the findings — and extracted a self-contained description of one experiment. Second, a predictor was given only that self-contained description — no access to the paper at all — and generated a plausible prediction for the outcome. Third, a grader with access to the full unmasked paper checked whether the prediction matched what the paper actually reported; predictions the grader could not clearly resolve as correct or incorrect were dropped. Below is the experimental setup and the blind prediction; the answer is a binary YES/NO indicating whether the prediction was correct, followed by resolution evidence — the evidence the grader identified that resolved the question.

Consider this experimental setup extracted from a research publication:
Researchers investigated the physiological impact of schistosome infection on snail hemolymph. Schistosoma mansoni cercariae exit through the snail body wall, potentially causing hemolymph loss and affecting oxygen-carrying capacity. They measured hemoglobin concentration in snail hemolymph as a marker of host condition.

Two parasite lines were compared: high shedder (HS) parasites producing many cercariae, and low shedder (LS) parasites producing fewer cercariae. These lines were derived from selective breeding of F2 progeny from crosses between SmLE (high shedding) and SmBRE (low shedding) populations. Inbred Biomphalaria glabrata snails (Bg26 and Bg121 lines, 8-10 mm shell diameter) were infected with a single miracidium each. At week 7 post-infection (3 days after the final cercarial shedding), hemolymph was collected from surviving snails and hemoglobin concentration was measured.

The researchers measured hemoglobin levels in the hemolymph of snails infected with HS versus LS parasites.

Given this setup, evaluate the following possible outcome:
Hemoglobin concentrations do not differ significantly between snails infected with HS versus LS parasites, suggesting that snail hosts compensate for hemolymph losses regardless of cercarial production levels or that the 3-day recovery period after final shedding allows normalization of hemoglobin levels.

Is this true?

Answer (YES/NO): NO